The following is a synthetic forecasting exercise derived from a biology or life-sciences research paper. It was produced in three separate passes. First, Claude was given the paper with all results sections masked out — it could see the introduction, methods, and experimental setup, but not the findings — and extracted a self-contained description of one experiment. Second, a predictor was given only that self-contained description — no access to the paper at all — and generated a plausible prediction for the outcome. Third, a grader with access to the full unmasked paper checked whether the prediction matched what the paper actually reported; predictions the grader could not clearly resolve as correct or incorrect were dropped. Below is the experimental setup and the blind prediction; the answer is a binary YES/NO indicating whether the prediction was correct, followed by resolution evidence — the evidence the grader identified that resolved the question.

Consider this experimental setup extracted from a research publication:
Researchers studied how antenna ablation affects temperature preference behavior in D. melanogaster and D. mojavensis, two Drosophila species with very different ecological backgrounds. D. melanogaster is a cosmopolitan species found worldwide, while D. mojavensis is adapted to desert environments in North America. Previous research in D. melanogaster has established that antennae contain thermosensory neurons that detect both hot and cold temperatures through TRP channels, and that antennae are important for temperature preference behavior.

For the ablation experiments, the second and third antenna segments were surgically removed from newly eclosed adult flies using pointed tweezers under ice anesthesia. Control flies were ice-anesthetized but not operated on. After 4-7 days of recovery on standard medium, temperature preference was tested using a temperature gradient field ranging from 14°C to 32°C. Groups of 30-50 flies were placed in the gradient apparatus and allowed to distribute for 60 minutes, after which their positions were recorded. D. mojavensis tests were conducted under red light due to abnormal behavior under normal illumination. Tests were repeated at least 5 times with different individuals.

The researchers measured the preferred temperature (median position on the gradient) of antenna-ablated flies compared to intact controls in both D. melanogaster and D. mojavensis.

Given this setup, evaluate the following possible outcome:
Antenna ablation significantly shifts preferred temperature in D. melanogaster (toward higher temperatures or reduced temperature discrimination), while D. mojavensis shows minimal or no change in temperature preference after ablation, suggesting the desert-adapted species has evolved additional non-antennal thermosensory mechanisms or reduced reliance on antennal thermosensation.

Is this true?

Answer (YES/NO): NO